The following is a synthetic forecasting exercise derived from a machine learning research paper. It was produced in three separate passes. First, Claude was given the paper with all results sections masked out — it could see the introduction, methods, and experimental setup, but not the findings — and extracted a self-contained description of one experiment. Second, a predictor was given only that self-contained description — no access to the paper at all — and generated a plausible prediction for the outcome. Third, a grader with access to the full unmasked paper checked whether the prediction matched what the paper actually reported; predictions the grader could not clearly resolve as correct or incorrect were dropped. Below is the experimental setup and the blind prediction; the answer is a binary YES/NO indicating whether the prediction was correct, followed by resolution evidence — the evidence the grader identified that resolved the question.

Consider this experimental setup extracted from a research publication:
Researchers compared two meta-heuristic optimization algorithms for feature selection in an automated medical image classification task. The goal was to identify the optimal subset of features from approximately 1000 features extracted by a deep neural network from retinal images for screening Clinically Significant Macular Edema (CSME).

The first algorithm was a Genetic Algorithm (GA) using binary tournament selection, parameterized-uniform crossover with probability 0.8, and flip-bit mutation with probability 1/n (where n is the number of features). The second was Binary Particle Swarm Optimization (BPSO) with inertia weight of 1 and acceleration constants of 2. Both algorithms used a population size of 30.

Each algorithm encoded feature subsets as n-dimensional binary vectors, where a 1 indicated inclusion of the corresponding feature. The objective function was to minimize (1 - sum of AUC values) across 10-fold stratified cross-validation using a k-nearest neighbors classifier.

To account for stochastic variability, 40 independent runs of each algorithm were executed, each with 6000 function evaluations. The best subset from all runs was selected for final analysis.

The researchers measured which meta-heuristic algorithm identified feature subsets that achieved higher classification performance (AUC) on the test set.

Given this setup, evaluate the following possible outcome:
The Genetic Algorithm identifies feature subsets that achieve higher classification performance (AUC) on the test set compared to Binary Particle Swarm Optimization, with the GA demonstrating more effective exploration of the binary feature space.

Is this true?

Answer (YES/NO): NO